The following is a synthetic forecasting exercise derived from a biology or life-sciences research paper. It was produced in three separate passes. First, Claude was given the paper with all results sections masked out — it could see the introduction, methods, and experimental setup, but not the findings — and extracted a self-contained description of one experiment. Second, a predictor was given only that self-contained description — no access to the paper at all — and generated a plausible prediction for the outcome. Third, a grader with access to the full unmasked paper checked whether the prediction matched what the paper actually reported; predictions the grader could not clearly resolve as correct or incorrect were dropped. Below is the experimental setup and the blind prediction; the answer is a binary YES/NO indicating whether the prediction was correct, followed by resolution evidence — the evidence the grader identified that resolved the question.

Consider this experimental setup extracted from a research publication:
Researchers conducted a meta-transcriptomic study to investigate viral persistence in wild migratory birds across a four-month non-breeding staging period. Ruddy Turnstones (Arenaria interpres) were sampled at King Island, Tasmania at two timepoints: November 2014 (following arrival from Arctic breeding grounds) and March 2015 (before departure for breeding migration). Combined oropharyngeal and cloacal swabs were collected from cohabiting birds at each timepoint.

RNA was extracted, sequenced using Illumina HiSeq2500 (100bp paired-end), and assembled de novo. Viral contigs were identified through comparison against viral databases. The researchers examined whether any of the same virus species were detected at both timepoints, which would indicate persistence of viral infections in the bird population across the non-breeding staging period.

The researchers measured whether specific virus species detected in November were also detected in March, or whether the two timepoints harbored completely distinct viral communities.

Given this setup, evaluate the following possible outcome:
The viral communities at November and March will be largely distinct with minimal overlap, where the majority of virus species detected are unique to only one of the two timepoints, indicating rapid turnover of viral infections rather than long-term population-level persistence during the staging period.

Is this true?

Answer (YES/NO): NO